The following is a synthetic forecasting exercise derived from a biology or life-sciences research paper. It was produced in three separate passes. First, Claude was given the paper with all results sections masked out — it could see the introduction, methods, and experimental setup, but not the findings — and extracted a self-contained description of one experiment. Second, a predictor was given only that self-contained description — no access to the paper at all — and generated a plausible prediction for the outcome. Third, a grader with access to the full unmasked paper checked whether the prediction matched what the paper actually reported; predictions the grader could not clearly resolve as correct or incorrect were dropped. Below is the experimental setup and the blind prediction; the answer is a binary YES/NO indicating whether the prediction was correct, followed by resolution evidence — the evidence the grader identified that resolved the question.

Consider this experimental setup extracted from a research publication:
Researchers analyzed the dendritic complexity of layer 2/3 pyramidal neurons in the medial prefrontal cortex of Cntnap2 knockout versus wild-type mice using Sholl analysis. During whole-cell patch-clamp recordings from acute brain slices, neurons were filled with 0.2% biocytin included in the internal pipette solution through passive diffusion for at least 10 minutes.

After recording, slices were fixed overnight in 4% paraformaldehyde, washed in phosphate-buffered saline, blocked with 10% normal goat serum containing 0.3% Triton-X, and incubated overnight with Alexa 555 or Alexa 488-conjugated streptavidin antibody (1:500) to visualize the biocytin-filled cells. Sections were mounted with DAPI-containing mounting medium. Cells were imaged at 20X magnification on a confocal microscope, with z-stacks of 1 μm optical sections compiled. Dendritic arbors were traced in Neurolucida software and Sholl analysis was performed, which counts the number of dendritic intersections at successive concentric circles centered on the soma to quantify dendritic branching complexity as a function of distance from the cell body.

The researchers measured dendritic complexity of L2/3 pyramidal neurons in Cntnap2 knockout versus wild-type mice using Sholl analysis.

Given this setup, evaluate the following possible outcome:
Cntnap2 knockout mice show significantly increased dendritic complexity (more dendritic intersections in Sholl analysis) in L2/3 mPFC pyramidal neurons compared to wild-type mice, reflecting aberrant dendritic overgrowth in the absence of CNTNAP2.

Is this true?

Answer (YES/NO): NO